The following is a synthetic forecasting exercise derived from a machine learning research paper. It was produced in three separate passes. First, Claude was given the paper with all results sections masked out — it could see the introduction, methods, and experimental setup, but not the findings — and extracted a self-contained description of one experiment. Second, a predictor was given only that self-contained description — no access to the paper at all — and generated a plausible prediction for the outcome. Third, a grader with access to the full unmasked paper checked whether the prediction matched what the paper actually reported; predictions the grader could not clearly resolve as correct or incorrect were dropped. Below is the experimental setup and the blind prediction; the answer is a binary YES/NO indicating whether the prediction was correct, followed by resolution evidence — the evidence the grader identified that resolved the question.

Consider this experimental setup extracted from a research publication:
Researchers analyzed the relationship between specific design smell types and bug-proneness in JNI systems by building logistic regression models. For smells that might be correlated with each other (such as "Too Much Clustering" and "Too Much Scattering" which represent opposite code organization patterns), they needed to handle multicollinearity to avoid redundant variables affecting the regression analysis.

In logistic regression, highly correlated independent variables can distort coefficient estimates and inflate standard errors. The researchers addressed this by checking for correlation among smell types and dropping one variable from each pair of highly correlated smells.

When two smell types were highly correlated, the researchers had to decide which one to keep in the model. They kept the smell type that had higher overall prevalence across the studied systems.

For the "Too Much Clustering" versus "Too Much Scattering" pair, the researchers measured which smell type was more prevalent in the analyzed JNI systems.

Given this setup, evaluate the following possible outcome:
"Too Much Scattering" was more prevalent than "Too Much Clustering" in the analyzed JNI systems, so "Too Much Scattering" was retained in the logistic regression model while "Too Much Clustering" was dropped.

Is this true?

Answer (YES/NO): NO